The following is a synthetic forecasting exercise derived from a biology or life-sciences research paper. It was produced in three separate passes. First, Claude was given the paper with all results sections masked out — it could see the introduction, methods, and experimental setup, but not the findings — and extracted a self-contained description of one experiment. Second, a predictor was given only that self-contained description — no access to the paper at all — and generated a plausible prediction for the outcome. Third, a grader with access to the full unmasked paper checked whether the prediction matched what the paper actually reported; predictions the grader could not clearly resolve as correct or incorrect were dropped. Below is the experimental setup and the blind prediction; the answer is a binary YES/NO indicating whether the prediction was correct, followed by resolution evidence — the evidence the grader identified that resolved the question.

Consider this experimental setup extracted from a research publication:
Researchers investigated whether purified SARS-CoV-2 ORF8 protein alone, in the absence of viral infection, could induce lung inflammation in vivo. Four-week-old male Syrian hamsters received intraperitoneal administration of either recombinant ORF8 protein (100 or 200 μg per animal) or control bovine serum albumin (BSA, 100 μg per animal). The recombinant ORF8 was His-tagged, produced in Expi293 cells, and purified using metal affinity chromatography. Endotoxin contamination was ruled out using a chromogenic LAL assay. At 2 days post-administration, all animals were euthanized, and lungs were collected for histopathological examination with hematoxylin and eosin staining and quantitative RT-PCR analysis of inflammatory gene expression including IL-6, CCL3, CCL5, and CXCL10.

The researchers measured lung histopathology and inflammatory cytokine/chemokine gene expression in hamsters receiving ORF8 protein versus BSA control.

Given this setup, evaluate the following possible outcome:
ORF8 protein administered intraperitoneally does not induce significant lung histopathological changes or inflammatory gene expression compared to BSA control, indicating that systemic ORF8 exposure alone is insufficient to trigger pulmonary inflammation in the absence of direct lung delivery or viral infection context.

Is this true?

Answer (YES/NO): NO